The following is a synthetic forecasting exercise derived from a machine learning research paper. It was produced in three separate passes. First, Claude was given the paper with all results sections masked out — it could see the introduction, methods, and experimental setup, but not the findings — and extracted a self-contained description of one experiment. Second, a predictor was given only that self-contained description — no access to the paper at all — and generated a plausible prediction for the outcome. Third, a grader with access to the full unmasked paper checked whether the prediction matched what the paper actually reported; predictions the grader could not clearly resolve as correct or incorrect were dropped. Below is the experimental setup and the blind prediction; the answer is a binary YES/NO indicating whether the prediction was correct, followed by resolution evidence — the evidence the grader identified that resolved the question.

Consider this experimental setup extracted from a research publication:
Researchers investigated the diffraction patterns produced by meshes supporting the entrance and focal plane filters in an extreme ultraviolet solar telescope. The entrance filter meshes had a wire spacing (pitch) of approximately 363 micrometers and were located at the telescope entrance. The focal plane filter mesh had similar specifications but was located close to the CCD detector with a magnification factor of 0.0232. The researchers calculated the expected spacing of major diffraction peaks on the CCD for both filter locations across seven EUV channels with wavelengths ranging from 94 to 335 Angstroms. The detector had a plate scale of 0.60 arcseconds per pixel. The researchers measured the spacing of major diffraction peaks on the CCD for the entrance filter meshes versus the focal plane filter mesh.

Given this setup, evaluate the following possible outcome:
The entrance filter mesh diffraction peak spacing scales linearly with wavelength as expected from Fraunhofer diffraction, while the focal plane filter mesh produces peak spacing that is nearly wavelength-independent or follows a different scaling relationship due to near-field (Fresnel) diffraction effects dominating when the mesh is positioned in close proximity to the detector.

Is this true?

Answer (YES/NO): NO